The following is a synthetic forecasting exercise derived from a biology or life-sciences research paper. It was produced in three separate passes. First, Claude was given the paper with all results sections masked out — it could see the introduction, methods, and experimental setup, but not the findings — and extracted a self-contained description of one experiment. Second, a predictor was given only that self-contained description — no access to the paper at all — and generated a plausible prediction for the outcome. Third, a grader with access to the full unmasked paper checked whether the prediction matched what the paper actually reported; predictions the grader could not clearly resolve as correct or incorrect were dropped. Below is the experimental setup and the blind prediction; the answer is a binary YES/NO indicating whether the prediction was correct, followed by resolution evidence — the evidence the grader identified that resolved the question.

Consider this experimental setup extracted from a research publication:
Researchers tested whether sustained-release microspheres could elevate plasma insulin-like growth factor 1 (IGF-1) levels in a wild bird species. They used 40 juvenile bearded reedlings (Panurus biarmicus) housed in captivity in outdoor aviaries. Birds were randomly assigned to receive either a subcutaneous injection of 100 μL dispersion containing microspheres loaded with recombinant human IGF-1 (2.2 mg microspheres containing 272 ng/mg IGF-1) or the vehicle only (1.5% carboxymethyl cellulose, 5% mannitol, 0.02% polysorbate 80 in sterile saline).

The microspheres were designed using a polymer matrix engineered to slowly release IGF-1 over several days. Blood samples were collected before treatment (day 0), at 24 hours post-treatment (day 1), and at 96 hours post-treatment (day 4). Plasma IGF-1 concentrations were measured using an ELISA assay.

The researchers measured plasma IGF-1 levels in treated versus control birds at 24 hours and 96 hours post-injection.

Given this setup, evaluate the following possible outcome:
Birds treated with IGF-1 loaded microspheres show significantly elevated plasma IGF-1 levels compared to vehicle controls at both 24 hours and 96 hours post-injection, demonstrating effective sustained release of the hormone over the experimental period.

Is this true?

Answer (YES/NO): NO